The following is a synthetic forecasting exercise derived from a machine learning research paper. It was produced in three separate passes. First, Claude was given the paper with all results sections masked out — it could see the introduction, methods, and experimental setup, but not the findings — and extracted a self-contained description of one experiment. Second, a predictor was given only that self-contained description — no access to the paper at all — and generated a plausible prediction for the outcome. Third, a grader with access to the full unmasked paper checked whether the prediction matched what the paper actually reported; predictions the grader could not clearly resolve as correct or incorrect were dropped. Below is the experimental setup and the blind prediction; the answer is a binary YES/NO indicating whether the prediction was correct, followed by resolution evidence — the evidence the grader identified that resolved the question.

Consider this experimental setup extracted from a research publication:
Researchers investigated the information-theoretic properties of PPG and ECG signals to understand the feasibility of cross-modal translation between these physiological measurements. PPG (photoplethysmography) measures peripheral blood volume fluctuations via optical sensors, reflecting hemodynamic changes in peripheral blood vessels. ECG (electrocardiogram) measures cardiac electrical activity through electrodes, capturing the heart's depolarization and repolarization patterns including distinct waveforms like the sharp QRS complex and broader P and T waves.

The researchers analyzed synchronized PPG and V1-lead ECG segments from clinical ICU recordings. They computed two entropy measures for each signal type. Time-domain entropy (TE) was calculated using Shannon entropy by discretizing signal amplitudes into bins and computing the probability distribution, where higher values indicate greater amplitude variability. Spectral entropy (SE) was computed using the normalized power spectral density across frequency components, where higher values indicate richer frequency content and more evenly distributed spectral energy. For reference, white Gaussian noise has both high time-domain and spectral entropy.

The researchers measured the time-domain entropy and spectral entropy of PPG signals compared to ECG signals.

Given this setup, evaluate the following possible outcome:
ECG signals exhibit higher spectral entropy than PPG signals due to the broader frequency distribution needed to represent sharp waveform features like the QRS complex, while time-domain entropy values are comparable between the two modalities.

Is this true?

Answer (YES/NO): NO